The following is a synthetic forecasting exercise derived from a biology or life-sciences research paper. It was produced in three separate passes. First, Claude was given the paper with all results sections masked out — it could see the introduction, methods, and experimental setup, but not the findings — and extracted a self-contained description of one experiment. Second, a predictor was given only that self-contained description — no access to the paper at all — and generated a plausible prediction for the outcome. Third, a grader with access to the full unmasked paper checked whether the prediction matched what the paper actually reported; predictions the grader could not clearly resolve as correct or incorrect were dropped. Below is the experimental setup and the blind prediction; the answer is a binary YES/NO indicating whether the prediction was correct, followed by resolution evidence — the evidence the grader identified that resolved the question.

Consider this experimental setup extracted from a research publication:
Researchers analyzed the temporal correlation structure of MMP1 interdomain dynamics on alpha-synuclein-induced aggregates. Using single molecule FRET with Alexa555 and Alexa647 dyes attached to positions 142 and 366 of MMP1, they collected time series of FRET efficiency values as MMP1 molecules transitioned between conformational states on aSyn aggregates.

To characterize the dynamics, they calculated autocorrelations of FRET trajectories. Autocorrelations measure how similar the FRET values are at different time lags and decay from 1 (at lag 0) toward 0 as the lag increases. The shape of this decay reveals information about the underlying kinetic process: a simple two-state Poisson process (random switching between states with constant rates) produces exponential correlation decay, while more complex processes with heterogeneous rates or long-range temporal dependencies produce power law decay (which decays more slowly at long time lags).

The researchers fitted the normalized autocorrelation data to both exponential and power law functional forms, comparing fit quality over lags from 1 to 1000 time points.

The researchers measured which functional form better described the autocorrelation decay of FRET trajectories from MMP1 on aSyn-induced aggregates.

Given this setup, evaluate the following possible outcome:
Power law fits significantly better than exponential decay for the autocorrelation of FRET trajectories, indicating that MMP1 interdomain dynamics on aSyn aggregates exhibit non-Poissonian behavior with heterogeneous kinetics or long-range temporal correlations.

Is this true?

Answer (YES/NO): NO